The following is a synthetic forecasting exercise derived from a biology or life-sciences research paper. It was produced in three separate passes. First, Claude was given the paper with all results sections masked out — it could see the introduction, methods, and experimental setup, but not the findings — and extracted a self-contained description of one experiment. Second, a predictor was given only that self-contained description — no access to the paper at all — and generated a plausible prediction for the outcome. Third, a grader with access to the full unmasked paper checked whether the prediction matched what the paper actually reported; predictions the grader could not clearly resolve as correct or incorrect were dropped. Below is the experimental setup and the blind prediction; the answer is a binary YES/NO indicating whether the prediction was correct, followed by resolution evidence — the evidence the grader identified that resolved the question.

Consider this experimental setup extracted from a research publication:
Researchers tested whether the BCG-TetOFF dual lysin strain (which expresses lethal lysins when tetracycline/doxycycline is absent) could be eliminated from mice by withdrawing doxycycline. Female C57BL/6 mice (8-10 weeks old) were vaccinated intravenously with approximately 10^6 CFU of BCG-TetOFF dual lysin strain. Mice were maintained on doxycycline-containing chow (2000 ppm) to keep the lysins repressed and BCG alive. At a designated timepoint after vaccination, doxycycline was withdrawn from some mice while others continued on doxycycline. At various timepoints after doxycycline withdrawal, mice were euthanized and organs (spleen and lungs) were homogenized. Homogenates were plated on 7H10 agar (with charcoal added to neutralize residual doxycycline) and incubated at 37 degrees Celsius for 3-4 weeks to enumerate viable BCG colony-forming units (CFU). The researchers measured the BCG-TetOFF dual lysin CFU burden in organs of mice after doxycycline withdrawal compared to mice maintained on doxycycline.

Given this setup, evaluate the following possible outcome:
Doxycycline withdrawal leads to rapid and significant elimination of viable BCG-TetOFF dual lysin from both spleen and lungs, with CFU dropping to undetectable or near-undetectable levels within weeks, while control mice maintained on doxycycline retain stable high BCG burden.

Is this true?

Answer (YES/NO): NO